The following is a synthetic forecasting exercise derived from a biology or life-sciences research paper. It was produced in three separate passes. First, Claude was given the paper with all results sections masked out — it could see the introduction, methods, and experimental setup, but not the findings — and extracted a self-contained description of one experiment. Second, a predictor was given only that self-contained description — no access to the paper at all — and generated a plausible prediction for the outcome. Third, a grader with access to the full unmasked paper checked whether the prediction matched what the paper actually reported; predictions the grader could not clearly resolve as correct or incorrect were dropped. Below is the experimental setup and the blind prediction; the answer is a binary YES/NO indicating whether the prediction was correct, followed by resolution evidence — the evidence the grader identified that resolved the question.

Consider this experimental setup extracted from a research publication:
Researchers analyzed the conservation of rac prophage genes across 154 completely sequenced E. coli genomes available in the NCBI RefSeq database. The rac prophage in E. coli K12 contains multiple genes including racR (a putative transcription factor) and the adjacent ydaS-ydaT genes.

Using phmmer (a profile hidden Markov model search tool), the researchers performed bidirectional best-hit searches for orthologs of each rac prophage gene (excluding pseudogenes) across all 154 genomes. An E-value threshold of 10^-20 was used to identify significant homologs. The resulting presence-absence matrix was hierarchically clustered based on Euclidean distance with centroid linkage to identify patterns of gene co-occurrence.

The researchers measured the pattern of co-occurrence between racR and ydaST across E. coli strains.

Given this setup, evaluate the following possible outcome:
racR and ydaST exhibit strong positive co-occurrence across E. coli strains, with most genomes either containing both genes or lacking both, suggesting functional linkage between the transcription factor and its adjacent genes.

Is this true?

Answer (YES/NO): YES